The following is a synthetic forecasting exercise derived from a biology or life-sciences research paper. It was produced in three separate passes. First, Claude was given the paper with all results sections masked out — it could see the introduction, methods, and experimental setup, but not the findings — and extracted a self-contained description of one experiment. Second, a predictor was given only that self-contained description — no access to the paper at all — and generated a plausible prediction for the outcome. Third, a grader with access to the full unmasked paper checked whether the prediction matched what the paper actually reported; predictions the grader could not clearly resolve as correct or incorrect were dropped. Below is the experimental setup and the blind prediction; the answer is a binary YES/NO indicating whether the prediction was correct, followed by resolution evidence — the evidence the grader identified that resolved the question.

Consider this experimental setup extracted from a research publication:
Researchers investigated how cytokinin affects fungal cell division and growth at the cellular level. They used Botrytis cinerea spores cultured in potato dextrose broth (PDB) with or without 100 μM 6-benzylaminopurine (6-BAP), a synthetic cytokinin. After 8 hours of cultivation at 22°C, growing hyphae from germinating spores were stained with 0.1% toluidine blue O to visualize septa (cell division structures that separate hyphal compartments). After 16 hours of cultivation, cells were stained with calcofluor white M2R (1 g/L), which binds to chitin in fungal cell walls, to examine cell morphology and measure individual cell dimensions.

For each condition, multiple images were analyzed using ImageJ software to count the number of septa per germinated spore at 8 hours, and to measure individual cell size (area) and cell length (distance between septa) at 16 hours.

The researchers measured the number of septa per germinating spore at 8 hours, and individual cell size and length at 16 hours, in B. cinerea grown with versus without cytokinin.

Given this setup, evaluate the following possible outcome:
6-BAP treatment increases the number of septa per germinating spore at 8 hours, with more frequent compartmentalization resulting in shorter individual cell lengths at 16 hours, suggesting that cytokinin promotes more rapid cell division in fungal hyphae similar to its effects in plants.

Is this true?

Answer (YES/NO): NO